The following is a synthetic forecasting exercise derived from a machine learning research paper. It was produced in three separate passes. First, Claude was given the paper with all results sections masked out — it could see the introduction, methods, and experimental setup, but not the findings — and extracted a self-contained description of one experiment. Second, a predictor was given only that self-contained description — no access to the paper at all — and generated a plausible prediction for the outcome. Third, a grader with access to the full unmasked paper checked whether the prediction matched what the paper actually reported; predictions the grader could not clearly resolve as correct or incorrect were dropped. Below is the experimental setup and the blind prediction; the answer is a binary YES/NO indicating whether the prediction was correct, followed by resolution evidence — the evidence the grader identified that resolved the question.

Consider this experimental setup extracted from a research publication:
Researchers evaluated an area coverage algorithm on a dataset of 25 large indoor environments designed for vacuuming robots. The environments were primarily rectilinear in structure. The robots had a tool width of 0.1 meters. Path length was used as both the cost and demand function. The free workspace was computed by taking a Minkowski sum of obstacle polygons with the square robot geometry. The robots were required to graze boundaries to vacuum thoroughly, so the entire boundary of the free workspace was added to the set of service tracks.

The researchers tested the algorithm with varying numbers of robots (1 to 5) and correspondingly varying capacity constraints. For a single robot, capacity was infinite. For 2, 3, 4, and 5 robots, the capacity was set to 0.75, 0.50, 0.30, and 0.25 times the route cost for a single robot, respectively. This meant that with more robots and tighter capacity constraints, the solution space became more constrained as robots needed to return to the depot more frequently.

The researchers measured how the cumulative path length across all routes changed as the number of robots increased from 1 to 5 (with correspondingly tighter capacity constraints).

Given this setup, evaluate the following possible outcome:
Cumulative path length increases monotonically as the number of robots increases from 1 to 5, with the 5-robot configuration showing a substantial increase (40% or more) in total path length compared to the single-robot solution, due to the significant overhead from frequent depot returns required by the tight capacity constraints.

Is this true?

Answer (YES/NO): NO